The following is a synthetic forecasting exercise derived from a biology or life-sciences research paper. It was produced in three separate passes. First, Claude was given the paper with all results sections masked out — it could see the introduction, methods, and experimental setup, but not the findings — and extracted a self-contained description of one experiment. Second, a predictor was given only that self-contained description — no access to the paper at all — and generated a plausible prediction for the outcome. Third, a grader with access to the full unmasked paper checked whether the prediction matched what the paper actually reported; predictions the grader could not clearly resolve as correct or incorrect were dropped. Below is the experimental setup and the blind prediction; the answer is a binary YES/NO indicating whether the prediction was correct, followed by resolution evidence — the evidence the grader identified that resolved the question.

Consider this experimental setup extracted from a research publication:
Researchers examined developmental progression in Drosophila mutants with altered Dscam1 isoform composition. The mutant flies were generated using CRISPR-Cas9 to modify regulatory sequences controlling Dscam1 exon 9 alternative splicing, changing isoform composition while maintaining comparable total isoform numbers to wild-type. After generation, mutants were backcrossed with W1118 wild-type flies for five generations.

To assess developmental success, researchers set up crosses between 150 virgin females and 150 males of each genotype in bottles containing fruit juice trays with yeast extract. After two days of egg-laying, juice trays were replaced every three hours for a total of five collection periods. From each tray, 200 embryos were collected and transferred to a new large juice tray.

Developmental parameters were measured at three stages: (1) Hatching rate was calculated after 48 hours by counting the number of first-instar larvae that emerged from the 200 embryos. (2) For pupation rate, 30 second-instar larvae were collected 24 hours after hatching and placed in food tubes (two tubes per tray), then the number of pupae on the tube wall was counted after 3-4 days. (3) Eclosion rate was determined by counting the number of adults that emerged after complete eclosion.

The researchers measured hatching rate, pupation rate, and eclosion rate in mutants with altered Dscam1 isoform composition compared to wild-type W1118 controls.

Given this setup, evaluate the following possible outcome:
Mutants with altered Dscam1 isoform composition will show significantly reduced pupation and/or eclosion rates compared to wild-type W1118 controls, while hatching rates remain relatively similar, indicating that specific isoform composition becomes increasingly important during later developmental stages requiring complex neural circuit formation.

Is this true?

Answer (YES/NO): NO